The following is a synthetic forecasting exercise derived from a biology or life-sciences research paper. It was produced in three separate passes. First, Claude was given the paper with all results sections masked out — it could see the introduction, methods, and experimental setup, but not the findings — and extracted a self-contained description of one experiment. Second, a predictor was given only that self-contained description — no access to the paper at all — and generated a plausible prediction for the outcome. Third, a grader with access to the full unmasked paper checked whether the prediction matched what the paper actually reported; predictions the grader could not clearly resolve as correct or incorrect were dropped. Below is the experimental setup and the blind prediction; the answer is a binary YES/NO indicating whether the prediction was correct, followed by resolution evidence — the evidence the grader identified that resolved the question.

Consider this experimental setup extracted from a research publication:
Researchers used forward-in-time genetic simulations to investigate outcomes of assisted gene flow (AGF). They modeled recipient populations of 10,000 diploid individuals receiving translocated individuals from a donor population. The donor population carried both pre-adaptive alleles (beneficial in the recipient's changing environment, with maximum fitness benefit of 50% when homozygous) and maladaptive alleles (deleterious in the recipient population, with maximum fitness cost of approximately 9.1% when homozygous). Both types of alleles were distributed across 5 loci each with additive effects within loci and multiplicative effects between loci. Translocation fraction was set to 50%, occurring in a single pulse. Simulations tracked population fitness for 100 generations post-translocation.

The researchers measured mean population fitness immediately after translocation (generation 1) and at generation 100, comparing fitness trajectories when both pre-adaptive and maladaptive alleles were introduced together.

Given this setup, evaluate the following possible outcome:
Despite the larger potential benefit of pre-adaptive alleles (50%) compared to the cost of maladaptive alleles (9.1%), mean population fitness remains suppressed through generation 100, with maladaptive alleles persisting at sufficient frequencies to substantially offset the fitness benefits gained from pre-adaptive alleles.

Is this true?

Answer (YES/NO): NO